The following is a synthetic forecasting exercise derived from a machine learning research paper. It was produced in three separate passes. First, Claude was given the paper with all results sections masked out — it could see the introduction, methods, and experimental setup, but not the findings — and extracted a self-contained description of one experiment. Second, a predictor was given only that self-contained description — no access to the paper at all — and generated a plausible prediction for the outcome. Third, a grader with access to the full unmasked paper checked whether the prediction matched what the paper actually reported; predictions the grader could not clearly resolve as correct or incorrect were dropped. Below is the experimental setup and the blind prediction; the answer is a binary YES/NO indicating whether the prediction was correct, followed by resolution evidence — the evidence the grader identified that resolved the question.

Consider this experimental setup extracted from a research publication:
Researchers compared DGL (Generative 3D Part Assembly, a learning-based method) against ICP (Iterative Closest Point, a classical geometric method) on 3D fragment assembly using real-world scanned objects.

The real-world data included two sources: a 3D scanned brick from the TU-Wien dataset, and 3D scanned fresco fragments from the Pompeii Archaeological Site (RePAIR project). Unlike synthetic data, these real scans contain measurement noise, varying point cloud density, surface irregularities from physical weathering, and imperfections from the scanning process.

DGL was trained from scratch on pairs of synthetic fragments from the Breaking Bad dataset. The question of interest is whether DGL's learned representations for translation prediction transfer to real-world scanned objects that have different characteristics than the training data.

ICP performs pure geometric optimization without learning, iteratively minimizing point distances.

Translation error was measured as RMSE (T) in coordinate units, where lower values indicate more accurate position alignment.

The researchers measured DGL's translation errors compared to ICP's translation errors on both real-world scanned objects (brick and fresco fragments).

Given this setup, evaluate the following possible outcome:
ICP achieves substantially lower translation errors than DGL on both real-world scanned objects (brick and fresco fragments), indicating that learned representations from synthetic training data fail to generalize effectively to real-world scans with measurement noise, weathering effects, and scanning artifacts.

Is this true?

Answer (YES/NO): NO